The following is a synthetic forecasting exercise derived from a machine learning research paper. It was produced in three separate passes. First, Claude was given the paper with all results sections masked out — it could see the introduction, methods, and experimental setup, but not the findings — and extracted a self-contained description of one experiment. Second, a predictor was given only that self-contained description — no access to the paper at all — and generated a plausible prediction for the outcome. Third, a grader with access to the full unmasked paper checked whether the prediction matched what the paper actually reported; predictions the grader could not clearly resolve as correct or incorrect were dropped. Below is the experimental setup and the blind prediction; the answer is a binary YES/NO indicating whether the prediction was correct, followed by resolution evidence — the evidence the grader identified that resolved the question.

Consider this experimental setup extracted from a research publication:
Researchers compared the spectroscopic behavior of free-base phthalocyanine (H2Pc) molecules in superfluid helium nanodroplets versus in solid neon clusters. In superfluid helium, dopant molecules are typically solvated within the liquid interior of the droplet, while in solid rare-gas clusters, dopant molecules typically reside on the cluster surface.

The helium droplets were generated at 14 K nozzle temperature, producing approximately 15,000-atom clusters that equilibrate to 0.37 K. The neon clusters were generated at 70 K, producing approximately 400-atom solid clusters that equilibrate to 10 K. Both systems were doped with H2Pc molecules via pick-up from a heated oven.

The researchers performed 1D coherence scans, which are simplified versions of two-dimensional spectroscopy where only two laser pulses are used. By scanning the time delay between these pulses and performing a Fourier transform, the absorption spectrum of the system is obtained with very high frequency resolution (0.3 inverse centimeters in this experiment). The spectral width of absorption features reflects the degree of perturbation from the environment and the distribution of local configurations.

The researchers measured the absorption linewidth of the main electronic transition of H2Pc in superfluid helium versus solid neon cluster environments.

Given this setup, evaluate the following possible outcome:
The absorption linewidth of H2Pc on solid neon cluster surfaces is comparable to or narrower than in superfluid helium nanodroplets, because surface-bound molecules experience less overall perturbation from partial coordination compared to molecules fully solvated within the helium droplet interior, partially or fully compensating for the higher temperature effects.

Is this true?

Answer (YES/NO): NO